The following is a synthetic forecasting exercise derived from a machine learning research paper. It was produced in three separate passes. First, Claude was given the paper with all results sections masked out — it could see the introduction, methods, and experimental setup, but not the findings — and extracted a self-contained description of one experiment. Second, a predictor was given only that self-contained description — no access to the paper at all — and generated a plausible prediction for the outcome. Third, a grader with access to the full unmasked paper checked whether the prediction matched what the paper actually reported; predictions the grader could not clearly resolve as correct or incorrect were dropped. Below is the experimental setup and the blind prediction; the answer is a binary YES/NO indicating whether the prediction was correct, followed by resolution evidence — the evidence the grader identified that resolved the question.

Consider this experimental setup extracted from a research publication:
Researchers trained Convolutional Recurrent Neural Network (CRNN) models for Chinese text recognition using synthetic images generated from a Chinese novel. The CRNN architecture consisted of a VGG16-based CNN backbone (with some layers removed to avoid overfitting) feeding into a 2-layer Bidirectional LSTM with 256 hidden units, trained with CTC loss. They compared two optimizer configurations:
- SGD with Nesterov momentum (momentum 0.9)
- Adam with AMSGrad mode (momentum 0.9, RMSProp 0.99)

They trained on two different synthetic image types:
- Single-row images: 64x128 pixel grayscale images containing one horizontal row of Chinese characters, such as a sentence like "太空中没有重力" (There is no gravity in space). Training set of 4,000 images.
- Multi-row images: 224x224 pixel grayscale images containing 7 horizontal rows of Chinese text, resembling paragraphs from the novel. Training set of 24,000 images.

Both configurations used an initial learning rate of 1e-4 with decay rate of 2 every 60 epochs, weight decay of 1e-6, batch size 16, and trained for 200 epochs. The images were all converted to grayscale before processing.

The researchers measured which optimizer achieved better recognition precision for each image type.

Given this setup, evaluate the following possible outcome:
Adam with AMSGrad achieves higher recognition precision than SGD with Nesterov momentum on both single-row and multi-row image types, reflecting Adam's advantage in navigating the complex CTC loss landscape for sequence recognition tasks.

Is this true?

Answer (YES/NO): NO